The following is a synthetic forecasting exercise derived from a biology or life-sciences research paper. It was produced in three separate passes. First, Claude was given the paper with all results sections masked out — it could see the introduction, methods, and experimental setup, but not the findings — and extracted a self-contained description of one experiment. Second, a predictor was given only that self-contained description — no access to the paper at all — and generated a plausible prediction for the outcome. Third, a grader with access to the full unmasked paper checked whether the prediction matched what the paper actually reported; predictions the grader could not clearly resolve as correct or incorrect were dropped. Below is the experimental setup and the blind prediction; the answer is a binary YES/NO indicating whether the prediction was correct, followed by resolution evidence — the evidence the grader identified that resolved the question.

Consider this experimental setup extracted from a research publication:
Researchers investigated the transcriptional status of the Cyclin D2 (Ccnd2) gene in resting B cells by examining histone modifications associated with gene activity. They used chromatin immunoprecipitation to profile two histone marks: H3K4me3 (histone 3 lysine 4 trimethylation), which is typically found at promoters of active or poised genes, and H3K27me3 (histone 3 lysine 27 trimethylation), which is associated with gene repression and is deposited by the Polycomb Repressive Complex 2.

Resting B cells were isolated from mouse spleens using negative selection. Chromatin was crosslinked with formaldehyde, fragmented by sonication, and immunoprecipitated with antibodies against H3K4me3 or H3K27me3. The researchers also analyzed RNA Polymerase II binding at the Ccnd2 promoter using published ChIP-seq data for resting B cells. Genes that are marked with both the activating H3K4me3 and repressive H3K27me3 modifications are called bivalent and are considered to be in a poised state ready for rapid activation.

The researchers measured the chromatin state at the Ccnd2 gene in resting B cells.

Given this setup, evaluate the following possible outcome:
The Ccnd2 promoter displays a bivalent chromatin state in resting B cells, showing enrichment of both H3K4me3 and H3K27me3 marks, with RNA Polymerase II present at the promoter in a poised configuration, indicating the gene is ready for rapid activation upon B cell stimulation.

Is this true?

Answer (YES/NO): YES